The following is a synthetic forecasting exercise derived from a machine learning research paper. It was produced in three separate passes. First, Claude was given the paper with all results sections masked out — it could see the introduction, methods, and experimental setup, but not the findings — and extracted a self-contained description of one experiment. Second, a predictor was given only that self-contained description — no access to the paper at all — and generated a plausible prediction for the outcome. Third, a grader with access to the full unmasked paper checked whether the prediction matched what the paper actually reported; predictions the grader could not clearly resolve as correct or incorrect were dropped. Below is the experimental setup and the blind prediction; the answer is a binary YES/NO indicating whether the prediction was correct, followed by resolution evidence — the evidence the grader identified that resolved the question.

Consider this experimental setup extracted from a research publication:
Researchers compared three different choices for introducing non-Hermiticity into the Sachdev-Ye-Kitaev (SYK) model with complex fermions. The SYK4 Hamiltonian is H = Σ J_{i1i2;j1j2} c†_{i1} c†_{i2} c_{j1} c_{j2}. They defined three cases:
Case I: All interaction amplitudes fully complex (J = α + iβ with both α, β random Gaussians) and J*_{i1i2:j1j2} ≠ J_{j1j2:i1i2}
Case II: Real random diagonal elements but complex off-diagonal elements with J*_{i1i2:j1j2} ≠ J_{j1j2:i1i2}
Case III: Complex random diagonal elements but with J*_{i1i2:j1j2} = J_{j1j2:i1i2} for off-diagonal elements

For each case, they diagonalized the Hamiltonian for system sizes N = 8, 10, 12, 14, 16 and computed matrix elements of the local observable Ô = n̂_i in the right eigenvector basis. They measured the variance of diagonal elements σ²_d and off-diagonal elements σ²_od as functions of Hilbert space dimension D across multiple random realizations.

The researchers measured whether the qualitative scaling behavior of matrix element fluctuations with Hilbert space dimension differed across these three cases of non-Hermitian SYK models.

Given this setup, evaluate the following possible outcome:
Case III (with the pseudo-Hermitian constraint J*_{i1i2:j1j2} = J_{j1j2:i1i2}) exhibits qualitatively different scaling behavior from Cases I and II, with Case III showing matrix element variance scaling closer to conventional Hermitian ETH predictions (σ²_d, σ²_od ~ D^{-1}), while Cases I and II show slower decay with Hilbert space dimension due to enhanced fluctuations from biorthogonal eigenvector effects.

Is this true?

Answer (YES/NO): NO